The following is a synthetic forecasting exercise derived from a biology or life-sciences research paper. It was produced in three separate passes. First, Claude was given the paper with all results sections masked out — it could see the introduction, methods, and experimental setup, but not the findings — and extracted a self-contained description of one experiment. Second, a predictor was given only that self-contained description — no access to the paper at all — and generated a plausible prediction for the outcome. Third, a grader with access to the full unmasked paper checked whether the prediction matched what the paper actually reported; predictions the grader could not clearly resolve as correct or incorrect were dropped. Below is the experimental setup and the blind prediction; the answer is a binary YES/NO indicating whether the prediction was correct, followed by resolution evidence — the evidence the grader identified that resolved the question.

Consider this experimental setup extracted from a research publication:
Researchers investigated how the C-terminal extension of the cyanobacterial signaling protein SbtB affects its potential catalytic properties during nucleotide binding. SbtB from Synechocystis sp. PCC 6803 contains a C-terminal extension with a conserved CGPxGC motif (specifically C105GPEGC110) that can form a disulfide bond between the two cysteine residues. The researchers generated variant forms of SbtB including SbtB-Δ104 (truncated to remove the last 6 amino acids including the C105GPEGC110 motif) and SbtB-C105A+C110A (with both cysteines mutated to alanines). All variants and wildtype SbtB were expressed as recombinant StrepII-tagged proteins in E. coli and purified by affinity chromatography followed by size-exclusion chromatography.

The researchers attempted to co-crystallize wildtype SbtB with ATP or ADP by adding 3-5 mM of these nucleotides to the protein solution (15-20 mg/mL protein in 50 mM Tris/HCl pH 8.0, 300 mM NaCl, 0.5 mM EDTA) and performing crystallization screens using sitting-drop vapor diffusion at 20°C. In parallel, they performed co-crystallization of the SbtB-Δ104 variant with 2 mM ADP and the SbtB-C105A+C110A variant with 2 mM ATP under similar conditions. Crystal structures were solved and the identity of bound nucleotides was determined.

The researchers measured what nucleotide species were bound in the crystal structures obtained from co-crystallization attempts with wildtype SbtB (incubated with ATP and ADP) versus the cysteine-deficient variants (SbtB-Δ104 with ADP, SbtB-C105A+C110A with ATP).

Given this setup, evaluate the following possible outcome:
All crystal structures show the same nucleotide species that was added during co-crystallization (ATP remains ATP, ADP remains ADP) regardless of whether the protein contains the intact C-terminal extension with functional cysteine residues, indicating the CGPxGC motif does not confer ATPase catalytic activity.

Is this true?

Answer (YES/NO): NO